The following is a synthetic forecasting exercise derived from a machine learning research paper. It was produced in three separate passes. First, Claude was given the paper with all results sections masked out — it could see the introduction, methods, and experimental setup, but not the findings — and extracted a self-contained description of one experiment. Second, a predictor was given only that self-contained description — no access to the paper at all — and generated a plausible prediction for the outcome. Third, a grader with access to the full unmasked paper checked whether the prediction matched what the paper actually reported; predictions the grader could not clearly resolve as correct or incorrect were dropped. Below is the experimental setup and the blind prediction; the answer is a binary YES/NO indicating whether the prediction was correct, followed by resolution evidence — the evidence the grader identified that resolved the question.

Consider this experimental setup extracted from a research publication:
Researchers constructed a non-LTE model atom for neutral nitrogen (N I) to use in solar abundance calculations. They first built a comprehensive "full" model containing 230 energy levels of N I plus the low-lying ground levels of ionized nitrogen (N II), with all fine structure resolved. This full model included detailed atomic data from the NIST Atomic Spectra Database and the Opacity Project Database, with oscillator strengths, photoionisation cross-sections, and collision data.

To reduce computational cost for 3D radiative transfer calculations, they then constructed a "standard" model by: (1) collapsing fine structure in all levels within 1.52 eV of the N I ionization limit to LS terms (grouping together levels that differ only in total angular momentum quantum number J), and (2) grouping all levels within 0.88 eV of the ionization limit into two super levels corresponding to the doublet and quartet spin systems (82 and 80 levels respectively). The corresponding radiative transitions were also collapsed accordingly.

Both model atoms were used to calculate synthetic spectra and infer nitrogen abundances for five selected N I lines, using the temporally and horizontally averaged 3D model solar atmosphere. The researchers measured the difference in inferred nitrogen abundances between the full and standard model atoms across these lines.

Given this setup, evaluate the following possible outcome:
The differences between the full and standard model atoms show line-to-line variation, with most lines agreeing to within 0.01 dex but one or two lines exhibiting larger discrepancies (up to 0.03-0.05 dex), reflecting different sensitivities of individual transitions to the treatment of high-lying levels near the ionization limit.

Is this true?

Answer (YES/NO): NO